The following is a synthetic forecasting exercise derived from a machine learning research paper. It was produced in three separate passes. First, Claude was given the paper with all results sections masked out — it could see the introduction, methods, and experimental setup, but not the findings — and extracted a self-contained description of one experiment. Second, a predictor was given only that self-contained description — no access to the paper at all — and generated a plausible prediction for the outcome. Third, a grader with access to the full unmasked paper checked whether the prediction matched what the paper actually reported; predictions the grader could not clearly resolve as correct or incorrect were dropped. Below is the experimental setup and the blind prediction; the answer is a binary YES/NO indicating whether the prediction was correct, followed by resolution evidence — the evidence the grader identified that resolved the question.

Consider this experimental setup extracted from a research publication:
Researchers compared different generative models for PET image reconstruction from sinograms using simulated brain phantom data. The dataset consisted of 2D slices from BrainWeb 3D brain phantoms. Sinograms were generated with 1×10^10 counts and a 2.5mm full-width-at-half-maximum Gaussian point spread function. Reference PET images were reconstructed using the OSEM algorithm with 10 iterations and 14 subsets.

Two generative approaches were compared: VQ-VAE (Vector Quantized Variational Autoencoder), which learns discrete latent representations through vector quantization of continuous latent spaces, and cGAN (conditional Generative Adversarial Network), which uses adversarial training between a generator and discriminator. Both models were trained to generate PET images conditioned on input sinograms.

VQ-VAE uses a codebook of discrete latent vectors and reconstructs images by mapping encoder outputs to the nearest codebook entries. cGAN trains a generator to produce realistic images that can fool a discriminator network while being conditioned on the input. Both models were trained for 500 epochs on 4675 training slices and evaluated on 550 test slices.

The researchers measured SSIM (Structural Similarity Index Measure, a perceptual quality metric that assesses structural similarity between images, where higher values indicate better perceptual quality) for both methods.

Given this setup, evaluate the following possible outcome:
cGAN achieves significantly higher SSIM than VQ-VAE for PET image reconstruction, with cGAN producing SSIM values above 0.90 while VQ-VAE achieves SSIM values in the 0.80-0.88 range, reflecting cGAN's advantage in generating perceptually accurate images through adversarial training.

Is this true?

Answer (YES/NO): YES